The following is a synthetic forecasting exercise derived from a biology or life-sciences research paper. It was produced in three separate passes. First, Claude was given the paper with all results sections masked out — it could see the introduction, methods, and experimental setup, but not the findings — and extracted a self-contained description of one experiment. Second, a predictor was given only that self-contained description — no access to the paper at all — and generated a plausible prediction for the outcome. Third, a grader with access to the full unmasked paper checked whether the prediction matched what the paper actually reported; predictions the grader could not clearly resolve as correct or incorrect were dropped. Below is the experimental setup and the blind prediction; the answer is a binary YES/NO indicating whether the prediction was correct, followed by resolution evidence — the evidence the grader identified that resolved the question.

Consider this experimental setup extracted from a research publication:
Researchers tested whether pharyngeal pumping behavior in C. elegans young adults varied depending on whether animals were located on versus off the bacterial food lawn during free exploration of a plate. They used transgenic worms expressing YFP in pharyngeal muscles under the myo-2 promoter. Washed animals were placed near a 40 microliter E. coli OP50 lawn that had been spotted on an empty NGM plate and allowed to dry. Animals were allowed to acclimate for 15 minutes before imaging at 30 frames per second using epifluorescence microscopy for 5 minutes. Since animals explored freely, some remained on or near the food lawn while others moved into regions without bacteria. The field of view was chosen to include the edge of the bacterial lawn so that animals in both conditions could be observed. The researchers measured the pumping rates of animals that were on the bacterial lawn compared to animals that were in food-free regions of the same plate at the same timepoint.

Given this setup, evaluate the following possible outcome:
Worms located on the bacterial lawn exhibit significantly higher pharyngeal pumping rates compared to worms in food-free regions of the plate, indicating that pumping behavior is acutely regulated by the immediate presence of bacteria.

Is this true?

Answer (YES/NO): YES